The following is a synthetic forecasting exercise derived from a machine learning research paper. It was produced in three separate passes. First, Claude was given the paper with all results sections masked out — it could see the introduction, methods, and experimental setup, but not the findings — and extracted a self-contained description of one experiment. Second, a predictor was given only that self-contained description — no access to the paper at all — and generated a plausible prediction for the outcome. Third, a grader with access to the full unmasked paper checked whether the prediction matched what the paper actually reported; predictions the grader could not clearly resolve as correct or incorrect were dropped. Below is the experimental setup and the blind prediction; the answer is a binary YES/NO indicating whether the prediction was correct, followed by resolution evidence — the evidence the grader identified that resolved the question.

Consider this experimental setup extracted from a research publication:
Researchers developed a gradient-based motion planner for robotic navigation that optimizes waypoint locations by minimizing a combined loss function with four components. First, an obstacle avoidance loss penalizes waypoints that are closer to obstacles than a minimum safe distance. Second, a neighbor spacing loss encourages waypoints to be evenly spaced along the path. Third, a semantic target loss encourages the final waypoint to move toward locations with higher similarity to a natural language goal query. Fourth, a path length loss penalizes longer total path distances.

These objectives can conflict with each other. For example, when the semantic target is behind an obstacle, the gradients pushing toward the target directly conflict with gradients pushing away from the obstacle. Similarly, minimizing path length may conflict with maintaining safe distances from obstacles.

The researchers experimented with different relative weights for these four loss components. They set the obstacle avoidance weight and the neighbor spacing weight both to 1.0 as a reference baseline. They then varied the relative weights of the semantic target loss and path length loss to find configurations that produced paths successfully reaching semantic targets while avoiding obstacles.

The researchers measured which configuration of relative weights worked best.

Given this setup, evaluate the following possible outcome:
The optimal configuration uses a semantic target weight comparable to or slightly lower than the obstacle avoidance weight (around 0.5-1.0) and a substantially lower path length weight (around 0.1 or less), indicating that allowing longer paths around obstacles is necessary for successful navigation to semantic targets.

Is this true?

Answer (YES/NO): NO